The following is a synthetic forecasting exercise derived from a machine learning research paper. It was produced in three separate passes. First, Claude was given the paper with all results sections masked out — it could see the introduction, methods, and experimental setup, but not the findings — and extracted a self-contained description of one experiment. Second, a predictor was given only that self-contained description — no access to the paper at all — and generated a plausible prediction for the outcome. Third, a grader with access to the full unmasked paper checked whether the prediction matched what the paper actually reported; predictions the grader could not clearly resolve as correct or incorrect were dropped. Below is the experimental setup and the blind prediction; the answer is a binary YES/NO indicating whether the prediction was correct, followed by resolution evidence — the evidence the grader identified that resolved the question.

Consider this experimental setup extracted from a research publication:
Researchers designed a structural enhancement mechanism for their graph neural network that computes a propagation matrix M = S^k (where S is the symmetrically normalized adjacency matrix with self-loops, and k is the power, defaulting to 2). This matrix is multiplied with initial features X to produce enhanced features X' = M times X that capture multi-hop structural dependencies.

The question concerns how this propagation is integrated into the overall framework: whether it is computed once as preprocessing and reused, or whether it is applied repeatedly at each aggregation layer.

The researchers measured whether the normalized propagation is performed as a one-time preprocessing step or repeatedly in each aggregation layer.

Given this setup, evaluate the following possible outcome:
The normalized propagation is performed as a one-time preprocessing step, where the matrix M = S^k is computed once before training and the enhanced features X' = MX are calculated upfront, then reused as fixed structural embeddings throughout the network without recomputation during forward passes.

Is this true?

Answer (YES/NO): YES